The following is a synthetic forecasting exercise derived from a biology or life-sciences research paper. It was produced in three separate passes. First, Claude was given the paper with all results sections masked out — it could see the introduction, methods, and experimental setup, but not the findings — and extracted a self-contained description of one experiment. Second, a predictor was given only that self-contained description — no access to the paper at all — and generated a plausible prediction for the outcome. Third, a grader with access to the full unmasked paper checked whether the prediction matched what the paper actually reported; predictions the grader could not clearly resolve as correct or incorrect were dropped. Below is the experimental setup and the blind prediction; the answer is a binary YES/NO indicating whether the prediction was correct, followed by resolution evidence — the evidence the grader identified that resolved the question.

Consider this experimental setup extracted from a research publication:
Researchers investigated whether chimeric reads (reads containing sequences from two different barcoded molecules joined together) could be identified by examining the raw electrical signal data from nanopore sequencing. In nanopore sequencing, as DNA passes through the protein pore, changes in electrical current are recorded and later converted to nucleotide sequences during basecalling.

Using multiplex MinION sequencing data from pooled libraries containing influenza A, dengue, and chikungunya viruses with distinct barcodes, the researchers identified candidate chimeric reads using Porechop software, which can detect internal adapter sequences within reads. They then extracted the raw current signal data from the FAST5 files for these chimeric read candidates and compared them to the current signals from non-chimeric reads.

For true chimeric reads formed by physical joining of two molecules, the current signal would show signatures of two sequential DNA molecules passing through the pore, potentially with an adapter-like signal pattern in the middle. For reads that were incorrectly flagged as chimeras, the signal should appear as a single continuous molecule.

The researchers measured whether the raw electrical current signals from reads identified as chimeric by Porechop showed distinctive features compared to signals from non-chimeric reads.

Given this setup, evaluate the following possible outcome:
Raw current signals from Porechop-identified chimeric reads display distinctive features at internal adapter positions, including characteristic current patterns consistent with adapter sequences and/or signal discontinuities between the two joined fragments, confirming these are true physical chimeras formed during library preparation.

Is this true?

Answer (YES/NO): NO